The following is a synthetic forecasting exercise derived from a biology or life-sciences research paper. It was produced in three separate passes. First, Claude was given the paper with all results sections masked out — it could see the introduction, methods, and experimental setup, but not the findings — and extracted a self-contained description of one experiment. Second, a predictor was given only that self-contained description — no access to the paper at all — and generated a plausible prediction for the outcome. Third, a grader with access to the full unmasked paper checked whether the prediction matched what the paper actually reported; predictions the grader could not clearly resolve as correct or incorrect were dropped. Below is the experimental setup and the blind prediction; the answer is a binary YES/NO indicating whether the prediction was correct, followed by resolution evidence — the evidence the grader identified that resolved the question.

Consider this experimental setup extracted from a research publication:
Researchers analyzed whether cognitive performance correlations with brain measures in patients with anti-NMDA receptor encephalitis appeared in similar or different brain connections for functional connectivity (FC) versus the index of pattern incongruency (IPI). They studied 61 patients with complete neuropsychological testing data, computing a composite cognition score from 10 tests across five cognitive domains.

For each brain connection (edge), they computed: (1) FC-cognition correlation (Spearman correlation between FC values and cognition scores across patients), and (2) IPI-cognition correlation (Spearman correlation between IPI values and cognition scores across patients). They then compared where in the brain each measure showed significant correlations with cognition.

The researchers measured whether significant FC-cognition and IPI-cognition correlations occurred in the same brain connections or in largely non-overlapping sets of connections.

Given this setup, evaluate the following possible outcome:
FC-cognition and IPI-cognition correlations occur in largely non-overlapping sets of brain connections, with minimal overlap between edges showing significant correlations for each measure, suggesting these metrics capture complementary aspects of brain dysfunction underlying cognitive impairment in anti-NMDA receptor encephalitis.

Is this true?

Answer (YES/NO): YES